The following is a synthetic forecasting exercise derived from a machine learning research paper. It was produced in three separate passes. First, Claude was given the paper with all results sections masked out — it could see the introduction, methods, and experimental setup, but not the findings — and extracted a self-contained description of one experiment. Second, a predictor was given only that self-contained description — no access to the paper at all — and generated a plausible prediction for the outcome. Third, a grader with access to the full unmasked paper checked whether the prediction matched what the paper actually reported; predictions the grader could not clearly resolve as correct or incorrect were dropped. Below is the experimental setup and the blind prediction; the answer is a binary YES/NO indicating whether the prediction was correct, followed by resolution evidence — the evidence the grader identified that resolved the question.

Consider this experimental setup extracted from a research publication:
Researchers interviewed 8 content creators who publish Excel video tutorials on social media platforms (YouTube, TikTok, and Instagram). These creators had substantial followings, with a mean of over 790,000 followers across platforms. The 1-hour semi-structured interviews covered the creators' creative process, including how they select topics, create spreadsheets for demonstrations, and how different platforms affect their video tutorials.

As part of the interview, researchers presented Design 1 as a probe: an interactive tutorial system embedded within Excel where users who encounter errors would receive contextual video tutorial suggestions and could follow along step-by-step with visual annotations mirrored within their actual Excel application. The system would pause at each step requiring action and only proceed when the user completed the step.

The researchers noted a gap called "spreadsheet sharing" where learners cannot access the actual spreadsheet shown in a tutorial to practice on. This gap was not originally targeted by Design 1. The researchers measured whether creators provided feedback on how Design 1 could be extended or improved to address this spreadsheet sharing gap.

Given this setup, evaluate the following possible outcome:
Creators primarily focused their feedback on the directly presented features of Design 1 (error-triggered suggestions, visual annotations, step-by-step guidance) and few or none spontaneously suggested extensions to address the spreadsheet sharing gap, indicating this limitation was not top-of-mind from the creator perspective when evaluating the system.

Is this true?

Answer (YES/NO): YES